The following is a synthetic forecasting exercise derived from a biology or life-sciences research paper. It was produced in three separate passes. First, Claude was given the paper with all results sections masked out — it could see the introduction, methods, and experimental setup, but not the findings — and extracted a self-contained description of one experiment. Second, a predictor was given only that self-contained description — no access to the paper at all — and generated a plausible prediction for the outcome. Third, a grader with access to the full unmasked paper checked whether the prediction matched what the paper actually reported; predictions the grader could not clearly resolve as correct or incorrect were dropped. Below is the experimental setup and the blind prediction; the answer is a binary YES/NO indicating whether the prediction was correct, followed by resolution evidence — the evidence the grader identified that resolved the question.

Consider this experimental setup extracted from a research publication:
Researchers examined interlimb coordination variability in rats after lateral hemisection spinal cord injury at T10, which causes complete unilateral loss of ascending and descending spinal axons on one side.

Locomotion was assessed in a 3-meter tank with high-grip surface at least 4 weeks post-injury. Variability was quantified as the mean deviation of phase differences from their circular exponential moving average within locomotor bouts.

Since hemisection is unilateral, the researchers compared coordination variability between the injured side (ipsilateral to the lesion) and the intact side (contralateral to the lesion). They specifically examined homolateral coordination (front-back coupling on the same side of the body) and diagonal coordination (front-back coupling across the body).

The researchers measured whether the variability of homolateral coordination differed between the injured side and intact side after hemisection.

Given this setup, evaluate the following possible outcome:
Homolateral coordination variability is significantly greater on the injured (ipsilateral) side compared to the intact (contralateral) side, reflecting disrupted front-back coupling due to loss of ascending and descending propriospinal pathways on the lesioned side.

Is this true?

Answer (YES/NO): YES